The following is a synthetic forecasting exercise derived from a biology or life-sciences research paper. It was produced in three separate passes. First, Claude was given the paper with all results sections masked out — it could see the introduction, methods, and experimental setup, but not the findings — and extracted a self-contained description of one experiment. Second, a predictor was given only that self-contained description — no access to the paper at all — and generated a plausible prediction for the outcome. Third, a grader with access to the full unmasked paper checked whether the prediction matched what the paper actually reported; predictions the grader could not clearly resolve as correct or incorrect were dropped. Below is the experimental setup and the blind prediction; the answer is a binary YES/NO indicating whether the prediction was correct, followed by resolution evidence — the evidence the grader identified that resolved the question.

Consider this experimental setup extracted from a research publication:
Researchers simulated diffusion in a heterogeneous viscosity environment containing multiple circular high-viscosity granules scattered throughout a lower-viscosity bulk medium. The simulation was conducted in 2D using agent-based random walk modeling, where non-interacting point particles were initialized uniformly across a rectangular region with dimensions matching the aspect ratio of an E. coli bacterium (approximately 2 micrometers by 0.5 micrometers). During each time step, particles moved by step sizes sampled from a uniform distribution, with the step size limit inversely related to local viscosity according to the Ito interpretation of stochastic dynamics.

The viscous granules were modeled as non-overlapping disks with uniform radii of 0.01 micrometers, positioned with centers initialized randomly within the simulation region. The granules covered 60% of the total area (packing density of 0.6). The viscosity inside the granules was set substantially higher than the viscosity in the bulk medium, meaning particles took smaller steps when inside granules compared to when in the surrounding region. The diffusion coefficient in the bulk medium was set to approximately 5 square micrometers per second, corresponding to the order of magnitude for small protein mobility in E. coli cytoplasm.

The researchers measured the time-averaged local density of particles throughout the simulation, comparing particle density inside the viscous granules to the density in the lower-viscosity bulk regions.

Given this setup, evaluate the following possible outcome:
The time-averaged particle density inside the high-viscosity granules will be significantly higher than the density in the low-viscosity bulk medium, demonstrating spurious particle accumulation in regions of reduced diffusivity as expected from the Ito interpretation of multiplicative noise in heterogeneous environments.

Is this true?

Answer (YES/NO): YES